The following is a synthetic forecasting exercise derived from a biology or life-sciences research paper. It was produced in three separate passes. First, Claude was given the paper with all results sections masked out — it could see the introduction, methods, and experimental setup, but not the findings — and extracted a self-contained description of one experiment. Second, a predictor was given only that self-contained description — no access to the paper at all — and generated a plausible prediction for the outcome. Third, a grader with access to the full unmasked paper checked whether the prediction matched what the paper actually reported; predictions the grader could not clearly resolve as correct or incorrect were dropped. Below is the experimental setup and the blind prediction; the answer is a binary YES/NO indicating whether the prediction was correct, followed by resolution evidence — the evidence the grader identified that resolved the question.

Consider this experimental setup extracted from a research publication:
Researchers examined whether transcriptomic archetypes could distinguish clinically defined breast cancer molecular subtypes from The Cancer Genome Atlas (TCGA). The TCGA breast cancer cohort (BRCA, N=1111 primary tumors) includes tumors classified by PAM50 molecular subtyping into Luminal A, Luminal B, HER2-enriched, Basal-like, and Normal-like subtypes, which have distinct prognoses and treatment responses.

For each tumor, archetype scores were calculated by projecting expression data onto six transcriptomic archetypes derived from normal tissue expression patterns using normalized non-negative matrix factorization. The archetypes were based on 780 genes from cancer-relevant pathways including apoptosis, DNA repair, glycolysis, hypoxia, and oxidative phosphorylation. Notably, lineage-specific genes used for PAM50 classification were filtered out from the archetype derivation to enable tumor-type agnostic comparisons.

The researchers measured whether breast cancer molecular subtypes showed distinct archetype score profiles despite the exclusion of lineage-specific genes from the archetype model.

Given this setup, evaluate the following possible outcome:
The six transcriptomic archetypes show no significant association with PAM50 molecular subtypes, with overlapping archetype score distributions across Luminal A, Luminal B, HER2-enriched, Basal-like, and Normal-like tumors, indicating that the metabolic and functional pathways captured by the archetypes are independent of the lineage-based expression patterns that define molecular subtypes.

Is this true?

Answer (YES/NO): NO